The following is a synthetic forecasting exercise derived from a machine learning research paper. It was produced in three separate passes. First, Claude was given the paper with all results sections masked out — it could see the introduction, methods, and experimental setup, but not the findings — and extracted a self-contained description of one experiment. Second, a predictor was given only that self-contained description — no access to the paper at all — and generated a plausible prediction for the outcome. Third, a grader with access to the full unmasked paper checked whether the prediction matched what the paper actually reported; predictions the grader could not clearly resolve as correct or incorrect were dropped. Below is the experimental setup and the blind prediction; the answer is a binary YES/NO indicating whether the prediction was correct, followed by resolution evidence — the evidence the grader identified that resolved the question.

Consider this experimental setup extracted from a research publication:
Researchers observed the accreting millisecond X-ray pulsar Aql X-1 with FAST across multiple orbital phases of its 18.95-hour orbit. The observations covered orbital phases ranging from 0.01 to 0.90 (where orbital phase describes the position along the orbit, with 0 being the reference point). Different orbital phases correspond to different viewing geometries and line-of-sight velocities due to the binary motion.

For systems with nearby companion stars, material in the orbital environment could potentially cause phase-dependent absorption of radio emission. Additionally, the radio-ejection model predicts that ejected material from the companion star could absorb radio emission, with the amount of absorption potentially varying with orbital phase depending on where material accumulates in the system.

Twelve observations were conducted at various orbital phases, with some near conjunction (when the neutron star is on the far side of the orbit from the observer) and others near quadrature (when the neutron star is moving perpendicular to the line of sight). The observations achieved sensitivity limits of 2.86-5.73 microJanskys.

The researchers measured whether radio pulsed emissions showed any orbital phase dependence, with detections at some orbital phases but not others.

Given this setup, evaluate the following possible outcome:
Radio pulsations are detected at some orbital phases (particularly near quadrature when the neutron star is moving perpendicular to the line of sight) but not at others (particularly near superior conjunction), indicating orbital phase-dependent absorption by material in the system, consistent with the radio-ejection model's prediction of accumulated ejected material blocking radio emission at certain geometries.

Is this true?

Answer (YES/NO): NO